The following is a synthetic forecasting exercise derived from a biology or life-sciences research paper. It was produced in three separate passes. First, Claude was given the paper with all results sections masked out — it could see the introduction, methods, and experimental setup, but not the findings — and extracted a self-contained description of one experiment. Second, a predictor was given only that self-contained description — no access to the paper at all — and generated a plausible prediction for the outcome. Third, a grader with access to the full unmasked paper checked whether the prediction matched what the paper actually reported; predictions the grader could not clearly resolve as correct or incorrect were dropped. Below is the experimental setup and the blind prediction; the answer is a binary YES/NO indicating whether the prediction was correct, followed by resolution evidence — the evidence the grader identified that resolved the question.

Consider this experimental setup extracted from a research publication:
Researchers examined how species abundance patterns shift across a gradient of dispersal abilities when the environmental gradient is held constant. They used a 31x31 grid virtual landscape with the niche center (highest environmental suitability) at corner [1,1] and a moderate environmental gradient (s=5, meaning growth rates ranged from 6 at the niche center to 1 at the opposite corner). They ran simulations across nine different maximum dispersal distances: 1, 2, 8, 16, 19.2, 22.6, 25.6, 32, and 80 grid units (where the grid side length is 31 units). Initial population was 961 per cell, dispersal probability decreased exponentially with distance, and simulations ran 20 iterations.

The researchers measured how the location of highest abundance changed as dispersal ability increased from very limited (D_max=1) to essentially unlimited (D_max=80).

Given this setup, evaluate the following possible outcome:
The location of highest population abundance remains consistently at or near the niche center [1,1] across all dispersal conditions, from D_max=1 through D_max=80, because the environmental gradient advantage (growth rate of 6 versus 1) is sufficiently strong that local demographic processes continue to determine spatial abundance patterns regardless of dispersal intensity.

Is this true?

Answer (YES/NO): NO